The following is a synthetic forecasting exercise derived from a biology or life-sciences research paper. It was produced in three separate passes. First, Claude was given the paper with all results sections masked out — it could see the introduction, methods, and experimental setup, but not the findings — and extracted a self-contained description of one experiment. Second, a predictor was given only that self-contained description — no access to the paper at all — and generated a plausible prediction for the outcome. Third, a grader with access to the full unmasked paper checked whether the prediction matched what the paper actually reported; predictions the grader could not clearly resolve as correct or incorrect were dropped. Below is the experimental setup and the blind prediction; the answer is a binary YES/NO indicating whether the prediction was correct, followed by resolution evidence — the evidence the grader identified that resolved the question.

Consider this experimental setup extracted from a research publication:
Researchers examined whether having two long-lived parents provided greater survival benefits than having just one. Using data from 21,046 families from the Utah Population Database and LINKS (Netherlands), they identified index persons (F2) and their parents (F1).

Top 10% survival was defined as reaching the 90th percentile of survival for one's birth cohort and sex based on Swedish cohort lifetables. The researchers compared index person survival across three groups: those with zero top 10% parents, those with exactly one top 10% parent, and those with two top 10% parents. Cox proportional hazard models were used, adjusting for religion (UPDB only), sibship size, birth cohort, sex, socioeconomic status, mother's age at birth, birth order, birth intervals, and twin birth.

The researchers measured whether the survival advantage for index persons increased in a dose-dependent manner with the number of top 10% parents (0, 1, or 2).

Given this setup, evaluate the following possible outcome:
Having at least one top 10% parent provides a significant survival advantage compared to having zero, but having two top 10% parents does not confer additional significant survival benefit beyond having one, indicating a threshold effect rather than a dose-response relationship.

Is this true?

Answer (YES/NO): NO